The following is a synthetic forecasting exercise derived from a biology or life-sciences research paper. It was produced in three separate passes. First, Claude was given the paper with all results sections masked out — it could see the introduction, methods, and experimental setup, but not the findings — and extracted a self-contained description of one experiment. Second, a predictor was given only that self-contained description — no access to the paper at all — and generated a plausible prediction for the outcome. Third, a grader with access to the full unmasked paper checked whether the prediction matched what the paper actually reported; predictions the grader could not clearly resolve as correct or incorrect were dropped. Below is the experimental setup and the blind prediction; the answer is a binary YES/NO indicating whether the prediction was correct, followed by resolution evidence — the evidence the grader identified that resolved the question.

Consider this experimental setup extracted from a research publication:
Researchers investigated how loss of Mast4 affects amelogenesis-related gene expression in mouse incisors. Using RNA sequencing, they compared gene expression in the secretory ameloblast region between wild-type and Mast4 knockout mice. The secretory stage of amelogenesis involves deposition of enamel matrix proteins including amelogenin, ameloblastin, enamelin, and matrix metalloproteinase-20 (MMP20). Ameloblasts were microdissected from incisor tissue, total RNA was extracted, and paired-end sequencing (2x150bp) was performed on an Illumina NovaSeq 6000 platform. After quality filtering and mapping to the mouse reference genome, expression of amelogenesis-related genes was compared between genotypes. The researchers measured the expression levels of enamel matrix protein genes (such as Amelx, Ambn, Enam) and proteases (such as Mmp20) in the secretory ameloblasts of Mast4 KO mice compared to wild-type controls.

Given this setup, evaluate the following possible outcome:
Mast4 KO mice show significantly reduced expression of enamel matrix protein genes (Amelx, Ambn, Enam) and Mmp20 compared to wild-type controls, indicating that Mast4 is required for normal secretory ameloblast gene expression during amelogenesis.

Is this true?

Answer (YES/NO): NO